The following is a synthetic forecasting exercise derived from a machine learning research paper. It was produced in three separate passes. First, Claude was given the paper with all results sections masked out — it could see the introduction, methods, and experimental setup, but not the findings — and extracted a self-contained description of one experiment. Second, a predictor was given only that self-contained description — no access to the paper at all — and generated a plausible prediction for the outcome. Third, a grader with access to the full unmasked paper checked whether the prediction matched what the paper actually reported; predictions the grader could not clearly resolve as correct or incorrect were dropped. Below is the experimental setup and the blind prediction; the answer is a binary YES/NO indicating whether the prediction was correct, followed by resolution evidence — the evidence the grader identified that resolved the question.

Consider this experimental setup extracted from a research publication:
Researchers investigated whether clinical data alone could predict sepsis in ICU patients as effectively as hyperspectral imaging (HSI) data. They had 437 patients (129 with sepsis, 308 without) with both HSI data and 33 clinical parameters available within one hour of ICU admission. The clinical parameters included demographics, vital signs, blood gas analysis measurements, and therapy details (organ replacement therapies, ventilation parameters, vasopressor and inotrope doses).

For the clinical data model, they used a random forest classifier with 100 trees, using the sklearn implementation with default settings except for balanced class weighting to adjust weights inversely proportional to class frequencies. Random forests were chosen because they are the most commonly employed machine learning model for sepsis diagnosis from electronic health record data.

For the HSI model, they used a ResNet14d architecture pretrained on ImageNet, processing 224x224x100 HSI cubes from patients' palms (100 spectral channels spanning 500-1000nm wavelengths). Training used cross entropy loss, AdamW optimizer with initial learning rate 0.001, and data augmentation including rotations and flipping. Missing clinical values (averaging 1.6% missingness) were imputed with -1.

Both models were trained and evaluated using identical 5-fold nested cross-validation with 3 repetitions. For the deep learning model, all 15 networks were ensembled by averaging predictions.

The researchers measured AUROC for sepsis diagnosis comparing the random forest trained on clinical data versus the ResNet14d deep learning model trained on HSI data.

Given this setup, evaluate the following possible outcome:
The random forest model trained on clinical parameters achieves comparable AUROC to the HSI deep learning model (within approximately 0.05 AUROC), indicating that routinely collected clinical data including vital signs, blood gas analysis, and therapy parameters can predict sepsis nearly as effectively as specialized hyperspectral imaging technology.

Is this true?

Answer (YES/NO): NO